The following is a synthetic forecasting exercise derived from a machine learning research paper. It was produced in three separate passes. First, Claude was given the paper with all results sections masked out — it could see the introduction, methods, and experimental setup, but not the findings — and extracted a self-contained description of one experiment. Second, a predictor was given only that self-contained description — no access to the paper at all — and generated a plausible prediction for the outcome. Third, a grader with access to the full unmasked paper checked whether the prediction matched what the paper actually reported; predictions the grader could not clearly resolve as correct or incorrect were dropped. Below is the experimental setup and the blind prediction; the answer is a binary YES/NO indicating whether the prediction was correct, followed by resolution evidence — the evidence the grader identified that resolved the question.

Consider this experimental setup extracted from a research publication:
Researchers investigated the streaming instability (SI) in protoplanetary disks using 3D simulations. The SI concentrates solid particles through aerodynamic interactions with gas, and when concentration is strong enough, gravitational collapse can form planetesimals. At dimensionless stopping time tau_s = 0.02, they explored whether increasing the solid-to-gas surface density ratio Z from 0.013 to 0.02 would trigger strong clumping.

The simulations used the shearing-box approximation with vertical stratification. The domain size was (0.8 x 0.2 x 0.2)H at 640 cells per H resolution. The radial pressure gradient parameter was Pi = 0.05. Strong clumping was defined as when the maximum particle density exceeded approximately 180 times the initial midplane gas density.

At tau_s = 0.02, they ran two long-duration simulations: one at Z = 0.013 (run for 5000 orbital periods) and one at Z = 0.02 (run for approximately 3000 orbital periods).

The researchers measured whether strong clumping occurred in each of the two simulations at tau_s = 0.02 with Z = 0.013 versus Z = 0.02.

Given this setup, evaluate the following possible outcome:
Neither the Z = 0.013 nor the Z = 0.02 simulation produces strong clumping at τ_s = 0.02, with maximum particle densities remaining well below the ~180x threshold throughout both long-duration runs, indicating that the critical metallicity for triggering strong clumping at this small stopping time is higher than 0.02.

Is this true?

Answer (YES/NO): NO